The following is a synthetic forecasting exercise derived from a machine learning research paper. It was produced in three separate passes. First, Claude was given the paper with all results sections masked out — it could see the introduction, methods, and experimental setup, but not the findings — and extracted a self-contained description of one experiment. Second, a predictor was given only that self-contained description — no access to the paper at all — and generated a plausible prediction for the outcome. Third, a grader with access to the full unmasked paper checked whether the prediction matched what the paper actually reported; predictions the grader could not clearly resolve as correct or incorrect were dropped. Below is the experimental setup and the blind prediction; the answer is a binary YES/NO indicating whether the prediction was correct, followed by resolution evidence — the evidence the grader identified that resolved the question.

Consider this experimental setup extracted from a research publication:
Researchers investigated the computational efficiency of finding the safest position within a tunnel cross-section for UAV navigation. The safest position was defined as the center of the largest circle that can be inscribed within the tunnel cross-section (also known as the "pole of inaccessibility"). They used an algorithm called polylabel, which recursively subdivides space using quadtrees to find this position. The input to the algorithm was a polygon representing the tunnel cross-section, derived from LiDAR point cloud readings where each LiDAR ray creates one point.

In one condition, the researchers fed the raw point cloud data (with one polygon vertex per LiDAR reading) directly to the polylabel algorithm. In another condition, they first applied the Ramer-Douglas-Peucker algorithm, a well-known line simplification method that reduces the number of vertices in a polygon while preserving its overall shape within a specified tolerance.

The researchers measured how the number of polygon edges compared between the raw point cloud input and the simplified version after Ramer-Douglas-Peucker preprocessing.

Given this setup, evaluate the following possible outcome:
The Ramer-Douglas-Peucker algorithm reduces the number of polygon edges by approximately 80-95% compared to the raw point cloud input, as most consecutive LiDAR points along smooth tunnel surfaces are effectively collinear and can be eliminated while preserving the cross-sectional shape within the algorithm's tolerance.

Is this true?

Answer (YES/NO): NO